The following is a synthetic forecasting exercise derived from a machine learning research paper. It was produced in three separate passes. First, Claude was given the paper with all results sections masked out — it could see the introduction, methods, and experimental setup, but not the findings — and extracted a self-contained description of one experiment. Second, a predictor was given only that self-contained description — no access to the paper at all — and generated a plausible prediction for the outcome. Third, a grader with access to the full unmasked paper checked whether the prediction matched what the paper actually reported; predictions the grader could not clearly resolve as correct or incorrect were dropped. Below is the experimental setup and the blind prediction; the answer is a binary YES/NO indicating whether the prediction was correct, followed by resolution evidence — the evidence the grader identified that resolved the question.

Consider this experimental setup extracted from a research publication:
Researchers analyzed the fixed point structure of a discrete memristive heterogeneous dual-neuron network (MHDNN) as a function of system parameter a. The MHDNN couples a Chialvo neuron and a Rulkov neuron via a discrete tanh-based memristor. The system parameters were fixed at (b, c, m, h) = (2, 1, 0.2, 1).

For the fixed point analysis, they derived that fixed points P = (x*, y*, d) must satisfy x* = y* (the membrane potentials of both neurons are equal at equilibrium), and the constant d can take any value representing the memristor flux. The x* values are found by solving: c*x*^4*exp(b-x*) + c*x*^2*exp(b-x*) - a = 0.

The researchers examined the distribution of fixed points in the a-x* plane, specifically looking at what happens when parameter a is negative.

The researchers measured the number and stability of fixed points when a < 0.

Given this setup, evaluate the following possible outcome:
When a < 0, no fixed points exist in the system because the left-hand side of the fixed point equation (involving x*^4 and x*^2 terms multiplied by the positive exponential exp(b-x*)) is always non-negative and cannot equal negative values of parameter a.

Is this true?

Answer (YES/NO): NO